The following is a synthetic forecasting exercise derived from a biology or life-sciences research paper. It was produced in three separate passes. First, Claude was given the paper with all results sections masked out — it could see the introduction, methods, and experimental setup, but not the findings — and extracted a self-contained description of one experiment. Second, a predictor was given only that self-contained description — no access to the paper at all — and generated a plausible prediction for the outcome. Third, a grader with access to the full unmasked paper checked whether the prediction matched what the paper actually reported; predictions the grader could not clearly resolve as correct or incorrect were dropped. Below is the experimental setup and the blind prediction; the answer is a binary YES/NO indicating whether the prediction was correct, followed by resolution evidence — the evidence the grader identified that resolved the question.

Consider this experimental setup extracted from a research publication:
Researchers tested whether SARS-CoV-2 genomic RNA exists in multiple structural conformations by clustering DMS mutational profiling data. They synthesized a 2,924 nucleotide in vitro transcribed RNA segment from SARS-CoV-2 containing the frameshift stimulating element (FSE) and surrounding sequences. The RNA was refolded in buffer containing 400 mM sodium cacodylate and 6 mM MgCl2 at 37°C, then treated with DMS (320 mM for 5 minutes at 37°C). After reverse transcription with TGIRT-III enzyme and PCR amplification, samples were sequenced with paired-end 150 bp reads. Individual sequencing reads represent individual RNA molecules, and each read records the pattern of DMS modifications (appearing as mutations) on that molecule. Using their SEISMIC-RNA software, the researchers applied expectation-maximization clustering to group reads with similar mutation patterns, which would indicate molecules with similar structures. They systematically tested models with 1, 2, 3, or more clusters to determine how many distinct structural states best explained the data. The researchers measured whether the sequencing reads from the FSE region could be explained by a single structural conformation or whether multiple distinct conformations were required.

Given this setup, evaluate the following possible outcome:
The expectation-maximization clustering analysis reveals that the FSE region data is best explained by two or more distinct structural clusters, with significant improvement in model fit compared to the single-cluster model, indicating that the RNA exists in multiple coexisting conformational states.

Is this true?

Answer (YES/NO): YES